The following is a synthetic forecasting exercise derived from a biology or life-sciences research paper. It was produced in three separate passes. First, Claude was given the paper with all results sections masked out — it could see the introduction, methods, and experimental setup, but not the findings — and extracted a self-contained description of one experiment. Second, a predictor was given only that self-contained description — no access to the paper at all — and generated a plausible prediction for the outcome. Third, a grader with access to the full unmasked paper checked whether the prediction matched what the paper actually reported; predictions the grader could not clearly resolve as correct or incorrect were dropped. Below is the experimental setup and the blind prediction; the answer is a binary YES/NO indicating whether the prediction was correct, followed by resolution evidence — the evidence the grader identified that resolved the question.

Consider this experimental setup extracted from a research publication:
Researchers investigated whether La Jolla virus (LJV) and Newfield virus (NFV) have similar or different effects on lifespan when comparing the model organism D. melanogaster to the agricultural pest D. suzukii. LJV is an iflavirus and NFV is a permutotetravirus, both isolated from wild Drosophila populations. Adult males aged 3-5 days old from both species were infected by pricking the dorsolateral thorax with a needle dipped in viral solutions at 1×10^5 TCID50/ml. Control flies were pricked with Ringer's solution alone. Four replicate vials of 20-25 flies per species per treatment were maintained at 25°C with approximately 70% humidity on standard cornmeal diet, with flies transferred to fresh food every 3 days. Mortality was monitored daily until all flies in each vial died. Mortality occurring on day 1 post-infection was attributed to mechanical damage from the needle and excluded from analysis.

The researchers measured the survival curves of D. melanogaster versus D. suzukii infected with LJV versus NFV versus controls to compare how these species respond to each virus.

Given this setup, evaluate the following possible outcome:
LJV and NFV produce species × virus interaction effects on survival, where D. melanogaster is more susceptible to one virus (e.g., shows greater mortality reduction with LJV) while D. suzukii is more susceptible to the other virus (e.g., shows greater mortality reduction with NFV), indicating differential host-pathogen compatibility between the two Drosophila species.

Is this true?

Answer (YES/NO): NO